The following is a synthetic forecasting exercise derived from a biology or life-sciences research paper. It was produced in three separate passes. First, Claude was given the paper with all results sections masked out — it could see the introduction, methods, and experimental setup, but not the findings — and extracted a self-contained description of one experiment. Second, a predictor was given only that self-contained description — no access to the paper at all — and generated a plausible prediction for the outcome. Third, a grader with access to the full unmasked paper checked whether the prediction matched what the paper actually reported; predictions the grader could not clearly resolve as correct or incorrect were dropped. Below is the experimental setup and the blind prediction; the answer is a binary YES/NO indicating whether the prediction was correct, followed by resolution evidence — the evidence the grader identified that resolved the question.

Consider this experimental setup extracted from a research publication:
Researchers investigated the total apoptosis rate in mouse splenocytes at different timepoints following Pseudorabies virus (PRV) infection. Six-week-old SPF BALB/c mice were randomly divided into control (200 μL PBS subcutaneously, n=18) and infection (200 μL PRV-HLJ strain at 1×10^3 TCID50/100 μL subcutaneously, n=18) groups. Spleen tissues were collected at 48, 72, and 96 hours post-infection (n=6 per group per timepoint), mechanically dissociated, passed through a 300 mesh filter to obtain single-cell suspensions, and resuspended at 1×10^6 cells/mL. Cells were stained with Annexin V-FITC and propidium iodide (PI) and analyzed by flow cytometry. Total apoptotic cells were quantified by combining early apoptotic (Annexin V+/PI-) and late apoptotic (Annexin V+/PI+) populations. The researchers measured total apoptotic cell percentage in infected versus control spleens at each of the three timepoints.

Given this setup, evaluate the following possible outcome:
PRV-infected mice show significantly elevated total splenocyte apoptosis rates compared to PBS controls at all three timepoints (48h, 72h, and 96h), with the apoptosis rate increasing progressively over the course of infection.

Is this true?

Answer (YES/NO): YES